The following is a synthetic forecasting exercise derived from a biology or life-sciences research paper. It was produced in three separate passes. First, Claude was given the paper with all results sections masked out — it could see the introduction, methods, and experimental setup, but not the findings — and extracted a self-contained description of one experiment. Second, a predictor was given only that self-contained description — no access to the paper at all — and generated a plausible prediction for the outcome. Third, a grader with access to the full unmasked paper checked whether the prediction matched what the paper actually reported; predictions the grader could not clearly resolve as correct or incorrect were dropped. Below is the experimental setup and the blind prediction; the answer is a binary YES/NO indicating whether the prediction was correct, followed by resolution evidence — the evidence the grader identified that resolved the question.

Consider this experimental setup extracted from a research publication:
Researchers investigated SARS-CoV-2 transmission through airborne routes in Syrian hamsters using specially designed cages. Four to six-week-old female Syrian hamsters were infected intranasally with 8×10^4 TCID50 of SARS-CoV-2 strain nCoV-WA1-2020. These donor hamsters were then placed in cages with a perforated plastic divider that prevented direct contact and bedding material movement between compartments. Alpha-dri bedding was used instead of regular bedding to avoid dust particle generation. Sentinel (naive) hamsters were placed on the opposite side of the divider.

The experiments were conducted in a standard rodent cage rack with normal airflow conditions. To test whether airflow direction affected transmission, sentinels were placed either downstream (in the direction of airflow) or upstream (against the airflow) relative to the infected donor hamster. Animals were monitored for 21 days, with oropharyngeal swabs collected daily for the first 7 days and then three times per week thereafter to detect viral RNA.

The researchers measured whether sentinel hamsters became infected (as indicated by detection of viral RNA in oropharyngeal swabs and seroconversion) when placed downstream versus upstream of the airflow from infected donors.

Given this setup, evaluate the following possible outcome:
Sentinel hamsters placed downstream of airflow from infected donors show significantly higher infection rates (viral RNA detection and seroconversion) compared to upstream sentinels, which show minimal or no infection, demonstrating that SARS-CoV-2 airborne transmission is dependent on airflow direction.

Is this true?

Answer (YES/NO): YES